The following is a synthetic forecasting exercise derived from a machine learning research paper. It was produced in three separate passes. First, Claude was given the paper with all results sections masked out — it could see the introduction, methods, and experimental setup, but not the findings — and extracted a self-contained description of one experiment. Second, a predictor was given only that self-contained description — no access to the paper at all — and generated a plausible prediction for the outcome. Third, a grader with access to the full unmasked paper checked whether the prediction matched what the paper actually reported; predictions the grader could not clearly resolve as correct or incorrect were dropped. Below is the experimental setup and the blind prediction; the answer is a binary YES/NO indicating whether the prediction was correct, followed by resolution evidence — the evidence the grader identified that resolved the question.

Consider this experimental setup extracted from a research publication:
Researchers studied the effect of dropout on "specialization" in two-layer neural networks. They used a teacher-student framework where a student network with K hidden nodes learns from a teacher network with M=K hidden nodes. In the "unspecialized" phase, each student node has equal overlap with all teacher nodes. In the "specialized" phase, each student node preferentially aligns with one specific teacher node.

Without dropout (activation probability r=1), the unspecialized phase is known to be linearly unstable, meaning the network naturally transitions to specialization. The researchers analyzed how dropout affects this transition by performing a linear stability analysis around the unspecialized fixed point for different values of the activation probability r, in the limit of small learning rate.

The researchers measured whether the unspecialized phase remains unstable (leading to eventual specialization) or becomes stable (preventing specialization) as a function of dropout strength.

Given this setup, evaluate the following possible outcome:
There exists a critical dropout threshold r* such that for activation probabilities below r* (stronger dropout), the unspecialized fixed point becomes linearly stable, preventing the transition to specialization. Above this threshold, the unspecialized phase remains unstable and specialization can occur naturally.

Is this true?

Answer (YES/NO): YES